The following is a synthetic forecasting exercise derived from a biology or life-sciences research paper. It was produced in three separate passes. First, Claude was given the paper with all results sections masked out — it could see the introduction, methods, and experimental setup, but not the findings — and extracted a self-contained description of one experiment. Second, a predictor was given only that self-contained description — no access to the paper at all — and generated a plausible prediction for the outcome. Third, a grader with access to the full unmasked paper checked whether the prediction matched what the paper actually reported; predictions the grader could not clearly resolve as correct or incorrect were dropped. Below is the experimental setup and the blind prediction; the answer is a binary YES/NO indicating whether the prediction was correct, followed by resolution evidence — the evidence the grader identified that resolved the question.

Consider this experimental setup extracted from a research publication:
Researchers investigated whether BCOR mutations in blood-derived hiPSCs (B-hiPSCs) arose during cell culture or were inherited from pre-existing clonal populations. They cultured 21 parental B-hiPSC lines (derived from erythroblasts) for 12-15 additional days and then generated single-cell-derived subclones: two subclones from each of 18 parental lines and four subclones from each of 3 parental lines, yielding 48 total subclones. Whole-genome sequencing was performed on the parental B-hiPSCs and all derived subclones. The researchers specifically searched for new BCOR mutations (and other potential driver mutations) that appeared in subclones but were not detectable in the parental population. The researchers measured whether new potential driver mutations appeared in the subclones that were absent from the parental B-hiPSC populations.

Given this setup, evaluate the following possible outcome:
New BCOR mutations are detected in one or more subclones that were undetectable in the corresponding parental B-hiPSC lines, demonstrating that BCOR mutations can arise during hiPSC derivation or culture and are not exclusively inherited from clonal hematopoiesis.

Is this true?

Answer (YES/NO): YES